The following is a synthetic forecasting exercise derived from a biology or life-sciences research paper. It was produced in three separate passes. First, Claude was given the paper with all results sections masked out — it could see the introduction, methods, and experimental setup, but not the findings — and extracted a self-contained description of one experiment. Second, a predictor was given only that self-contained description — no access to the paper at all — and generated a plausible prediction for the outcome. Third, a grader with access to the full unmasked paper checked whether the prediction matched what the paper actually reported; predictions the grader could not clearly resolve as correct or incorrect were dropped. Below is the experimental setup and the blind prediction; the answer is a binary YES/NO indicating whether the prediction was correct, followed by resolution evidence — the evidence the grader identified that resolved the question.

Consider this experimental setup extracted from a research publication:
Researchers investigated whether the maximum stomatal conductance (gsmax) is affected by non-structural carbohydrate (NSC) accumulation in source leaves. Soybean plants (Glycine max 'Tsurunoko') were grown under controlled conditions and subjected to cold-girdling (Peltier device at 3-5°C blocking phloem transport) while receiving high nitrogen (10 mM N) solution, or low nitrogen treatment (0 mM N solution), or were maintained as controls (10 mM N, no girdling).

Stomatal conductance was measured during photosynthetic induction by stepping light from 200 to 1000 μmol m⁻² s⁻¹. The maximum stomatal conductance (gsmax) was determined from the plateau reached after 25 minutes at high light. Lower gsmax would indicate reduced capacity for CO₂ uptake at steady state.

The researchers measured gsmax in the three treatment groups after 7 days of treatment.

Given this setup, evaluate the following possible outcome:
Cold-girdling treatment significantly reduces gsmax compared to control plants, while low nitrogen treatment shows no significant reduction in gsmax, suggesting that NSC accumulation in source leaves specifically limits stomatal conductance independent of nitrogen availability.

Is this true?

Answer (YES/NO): NO